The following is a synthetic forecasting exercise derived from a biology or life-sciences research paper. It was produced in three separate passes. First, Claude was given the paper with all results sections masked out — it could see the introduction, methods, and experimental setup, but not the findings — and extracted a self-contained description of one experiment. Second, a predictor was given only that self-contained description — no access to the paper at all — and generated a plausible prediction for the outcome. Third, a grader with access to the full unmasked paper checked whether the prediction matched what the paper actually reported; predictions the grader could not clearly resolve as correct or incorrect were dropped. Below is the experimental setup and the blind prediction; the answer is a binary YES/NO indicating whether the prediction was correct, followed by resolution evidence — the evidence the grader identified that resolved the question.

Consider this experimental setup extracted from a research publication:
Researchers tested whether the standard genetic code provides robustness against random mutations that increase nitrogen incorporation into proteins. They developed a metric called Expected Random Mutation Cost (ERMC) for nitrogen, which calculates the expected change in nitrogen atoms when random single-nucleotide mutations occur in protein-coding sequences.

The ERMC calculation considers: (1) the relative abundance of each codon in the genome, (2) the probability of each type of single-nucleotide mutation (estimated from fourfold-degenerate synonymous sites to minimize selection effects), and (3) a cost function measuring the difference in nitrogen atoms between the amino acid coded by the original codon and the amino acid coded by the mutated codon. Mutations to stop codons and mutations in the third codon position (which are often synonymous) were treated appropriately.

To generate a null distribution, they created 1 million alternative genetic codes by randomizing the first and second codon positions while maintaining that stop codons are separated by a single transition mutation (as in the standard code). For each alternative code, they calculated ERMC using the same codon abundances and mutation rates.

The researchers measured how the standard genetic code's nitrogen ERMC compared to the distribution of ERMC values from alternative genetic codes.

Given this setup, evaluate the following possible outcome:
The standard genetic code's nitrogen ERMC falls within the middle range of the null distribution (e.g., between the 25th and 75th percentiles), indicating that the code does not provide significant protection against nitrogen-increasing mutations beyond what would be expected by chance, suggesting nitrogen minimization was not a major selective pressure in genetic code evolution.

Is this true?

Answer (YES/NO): NO